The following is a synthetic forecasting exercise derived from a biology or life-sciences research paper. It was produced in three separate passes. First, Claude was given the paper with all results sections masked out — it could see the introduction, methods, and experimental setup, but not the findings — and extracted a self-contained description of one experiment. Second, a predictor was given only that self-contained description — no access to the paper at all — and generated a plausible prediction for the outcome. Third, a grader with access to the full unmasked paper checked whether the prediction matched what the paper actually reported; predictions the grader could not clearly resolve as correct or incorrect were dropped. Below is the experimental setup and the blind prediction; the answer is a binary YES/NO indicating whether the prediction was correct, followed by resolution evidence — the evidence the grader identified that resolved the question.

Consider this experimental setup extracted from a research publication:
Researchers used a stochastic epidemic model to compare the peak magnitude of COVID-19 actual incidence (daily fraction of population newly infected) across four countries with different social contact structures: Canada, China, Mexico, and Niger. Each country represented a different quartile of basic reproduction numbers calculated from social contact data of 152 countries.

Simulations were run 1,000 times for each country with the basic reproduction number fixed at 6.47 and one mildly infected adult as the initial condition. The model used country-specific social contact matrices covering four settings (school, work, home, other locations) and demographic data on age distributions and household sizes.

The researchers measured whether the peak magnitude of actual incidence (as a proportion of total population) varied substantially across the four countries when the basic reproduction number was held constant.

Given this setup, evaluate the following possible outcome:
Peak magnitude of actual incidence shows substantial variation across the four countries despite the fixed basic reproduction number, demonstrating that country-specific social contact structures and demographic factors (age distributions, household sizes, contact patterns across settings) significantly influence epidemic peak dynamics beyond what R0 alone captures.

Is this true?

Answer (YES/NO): NO